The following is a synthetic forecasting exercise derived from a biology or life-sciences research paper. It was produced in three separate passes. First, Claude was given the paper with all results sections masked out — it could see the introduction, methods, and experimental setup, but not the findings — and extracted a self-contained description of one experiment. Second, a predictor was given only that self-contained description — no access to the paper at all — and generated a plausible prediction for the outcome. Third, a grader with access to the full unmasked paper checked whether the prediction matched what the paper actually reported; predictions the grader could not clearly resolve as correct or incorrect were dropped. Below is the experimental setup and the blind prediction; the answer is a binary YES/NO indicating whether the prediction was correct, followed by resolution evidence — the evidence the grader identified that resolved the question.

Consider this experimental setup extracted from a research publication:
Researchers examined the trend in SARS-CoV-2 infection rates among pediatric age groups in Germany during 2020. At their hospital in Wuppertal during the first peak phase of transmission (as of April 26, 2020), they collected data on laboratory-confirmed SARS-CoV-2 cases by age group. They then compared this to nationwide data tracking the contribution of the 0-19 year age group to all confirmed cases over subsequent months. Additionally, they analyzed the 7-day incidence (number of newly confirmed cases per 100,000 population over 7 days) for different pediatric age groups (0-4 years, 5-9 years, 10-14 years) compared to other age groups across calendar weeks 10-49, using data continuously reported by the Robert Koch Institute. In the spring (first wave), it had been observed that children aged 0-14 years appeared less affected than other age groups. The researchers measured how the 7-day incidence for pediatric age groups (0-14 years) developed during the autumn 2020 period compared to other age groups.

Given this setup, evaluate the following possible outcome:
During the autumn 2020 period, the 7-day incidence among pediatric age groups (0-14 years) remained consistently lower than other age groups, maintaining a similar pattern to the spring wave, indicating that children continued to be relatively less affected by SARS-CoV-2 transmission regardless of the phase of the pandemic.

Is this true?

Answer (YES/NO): NO